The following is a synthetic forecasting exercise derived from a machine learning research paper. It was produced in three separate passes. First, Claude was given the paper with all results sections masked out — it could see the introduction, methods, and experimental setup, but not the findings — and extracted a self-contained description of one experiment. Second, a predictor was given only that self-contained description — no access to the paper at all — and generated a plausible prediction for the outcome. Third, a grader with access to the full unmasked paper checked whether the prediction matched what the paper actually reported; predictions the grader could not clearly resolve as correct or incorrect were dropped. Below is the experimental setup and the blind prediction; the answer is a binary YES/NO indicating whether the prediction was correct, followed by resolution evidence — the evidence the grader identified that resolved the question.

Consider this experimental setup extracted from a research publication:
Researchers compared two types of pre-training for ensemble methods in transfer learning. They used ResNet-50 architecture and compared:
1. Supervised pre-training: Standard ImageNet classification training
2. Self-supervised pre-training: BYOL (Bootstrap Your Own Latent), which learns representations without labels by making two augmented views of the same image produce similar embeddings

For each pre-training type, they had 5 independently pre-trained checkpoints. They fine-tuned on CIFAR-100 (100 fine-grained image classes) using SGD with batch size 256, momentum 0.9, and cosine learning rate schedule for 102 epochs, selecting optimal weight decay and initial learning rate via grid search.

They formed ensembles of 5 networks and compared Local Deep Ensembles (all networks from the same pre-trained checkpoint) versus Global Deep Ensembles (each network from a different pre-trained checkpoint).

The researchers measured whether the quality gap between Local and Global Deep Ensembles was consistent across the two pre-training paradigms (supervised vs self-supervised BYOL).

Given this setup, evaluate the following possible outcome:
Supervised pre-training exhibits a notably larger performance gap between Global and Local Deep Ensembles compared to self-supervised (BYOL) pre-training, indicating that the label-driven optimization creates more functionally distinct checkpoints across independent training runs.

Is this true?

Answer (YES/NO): YES